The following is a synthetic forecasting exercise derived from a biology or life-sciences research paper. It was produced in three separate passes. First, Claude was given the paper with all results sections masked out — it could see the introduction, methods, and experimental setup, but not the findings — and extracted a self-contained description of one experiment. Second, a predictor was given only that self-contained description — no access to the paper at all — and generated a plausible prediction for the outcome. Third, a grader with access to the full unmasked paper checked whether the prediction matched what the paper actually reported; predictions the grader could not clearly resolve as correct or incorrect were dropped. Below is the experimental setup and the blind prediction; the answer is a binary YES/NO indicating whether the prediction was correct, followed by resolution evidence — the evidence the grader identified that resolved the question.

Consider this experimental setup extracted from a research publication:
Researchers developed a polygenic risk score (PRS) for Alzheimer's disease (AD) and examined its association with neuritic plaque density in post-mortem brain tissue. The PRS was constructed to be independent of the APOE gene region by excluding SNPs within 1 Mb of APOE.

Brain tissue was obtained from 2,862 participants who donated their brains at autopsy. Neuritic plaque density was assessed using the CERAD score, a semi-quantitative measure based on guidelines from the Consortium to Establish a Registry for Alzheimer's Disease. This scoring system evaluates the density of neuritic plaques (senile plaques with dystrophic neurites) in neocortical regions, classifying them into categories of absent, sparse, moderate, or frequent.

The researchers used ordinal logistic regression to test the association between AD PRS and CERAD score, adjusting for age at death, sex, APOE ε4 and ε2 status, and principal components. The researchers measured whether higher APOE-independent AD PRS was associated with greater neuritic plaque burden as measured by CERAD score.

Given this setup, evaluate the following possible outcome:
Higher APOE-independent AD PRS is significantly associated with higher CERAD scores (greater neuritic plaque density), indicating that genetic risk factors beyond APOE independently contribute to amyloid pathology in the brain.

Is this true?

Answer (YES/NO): YES